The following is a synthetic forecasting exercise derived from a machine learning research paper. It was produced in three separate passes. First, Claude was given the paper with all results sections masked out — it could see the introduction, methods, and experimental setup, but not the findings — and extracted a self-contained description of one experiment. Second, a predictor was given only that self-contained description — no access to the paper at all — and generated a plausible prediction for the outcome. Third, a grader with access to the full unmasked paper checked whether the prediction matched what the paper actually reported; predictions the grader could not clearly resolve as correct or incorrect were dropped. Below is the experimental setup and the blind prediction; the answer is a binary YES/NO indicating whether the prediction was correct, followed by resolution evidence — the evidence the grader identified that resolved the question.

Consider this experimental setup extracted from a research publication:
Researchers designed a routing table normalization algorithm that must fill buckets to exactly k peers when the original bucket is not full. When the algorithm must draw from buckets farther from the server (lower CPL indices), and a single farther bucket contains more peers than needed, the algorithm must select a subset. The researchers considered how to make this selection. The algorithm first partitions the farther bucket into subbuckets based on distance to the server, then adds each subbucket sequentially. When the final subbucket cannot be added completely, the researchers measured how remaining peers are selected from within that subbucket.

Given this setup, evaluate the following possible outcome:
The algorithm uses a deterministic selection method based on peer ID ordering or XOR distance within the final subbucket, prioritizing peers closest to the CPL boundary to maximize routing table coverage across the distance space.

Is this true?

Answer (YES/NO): NO